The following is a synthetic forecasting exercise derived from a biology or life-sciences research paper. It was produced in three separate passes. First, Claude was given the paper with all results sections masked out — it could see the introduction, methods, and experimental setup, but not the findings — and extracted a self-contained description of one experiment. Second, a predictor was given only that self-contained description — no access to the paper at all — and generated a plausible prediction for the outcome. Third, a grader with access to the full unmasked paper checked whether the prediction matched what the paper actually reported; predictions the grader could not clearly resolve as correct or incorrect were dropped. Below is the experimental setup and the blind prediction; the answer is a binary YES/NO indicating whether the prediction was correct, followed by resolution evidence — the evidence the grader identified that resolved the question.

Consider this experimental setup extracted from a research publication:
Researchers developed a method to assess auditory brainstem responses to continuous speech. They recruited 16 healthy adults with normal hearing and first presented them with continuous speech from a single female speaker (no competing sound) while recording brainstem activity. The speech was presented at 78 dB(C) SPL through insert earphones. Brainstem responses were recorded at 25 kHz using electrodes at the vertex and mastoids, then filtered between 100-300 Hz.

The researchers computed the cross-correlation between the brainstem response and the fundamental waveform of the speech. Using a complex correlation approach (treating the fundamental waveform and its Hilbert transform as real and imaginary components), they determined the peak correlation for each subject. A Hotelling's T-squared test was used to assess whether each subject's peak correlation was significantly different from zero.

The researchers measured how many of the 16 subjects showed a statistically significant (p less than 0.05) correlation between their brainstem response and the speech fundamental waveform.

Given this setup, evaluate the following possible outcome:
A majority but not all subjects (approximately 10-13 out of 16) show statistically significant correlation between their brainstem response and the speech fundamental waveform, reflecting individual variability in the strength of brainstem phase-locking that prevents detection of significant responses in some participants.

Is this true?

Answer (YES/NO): NO